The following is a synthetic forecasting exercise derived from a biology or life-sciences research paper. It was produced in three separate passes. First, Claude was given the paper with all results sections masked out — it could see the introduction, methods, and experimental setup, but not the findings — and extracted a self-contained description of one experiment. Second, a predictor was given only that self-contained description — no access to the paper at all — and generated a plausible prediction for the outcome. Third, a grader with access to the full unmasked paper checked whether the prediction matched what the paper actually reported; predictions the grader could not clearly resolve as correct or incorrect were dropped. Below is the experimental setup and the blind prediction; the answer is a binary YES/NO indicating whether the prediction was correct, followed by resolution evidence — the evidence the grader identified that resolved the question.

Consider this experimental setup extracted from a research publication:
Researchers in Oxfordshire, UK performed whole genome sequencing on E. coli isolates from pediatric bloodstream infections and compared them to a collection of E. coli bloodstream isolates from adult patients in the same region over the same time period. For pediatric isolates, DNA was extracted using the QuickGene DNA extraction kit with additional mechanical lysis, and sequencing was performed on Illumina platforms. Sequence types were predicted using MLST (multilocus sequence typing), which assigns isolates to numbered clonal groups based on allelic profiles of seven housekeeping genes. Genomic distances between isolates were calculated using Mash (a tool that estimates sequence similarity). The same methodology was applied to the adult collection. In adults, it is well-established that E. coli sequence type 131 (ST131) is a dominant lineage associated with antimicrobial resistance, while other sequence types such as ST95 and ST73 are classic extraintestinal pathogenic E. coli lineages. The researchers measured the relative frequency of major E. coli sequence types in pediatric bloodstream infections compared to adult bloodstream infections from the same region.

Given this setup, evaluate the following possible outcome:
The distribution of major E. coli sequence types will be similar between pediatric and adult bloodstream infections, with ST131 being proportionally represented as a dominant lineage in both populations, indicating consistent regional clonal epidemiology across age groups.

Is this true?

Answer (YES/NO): YES